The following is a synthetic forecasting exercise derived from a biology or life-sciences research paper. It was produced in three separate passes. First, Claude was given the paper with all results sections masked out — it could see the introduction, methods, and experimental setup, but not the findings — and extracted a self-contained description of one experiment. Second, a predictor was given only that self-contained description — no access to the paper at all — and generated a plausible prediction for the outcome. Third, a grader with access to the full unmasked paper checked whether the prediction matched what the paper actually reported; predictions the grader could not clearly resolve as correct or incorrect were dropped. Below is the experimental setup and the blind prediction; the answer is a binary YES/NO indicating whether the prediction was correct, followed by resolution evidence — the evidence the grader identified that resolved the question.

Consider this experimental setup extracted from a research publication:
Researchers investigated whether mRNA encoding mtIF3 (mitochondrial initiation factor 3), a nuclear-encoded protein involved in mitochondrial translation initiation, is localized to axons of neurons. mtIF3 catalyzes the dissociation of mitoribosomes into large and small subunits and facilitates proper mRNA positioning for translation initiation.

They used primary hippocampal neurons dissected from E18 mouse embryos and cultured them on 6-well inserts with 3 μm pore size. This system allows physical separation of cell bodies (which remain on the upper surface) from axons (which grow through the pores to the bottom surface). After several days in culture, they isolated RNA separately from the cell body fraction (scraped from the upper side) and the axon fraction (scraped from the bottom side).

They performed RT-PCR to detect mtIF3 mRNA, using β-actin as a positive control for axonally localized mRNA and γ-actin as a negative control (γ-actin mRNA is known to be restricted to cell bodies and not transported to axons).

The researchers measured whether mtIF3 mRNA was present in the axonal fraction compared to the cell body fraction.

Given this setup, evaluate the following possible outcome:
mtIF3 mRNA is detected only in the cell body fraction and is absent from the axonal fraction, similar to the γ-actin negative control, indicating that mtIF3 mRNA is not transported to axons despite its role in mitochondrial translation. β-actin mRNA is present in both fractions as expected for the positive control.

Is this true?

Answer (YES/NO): NO